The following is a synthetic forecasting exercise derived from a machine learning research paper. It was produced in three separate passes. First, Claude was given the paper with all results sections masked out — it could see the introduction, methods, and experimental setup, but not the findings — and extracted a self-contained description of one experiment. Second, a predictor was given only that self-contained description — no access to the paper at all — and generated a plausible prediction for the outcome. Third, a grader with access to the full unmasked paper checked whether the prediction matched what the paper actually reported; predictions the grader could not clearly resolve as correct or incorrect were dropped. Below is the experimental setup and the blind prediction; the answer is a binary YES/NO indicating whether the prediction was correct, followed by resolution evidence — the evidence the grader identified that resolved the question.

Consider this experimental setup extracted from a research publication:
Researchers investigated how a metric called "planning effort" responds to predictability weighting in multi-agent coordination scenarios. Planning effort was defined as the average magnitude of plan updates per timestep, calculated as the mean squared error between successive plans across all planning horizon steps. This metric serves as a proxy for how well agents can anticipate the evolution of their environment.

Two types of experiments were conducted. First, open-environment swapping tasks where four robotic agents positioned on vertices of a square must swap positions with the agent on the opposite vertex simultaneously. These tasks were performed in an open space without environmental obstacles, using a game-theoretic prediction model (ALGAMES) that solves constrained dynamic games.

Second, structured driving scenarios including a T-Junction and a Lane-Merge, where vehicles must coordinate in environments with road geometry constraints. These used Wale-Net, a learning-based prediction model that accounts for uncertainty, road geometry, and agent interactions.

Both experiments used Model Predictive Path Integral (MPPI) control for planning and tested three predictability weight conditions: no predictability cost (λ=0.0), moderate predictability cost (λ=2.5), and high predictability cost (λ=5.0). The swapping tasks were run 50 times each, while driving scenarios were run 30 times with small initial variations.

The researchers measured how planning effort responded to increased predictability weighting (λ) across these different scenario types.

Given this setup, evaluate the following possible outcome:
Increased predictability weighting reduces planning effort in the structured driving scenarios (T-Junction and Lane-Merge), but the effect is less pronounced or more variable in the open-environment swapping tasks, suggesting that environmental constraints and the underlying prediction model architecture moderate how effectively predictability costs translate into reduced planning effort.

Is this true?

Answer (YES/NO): NO